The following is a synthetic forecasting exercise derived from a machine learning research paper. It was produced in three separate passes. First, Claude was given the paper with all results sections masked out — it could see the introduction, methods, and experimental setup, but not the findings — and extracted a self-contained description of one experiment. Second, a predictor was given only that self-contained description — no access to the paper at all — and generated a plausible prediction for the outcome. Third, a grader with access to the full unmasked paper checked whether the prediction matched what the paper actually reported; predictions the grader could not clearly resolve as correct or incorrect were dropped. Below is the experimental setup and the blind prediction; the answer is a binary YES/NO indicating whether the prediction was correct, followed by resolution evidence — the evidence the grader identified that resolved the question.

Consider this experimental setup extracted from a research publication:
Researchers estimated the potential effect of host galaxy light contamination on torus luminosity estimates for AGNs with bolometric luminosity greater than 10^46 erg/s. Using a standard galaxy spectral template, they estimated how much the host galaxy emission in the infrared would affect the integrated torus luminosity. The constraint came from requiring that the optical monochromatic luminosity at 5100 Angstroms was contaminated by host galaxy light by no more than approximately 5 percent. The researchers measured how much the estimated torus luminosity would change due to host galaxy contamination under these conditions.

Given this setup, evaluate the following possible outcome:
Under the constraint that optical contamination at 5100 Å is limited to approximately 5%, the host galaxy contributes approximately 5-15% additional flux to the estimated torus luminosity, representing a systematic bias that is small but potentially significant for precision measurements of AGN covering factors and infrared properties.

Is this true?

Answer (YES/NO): NO